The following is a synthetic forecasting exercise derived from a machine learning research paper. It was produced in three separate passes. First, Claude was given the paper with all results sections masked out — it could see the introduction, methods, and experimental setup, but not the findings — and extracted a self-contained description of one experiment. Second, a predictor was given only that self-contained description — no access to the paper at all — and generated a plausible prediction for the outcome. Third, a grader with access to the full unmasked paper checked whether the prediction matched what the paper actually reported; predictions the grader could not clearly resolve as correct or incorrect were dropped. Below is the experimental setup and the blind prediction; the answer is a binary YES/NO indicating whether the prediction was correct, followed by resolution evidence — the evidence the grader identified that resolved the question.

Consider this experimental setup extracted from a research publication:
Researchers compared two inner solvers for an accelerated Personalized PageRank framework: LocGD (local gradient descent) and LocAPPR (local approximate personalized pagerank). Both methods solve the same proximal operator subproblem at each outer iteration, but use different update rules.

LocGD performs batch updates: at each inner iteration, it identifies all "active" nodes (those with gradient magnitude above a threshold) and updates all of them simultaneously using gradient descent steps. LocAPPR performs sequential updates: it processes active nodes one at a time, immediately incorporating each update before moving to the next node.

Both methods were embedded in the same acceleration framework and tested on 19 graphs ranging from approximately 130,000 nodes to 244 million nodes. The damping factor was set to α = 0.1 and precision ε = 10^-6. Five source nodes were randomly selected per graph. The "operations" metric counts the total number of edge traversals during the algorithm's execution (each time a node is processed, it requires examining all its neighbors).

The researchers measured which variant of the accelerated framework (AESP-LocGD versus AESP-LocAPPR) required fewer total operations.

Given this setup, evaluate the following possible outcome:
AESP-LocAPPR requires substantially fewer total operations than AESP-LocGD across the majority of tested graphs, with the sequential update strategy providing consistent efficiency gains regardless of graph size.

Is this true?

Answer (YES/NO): NO